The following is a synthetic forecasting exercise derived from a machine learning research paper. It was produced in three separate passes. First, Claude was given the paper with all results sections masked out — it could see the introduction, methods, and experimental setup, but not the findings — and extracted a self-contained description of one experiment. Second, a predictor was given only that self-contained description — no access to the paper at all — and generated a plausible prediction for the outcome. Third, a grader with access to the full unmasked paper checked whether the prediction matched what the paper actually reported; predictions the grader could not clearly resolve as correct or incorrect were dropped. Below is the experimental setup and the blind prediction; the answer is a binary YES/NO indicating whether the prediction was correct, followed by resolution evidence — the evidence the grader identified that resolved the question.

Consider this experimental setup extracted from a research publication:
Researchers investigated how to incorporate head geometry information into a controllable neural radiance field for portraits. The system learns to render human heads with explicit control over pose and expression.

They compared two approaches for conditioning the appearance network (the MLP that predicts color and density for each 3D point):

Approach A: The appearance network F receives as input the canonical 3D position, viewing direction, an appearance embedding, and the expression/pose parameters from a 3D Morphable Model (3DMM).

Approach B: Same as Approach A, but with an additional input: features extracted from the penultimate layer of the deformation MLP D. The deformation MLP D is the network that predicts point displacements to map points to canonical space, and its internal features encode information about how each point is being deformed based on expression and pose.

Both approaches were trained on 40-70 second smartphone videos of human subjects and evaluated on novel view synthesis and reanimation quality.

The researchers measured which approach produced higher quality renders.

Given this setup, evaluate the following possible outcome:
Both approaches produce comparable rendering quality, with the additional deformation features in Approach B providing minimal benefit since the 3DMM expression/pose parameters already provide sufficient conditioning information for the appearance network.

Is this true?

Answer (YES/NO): NO